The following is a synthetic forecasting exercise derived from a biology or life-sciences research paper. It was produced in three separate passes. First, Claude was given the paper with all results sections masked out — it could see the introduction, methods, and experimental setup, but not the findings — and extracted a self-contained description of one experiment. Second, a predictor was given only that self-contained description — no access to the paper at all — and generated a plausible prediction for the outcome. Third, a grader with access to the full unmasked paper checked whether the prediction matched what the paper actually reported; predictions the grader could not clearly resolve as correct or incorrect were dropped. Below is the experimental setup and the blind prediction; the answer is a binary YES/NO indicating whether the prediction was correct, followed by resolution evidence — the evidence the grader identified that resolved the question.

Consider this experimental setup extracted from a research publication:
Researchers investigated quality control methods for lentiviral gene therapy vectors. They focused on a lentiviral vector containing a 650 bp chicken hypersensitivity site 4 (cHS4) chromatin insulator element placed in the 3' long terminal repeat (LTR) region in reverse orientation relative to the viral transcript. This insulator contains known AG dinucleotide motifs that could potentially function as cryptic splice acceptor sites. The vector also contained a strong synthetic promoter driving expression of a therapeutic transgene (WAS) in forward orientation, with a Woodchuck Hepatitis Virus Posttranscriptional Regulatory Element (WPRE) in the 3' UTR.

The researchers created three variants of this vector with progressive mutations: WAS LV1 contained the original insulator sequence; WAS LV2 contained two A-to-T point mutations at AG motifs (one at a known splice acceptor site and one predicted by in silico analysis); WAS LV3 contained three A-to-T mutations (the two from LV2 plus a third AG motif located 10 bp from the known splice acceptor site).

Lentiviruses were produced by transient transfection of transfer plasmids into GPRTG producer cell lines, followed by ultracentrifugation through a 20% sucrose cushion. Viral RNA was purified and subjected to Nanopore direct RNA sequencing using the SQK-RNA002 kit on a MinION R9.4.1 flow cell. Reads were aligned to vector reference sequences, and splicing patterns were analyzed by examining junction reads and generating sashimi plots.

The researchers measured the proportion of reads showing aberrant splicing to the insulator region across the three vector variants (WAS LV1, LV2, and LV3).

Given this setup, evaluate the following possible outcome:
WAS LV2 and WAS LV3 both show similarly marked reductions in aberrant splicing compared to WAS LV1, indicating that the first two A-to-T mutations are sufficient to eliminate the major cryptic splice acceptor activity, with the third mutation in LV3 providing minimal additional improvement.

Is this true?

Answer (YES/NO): YES